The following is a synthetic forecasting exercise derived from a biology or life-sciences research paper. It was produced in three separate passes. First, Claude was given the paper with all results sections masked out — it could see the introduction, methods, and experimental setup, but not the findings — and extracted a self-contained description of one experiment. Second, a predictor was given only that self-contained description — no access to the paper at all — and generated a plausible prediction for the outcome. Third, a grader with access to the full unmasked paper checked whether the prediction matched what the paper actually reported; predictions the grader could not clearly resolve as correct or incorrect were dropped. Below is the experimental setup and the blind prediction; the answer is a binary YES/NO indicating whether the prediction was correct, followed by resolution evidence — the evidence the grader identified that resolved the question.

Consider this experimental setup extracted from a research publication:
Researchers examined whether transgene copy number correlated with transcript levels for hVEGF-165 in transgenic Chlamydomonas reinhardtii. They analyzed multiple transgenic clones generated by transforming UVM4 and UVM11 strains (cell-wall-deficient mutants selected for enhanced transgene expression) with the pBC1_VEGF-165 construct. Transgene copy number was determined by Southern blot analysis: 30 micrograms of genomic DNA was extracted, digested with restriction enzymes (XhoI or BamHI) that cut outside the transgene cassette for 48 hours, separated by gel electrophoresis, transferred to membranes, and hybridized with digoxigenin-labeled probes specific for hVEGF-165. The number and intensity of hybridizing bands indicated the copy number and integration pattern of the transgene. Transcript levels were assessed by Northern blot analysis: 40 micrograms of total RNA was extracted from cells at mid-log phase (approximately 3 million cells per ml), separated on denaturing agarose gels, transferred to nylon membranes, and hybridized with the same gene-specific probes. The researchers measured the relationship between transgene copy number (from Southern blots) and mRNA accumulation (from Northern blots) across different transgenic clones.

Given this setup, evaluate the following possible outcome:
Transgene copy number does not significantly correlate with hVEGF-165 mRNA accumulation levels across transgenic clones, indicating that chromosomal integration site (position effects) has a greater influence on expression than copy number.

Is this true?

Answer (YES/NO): YES